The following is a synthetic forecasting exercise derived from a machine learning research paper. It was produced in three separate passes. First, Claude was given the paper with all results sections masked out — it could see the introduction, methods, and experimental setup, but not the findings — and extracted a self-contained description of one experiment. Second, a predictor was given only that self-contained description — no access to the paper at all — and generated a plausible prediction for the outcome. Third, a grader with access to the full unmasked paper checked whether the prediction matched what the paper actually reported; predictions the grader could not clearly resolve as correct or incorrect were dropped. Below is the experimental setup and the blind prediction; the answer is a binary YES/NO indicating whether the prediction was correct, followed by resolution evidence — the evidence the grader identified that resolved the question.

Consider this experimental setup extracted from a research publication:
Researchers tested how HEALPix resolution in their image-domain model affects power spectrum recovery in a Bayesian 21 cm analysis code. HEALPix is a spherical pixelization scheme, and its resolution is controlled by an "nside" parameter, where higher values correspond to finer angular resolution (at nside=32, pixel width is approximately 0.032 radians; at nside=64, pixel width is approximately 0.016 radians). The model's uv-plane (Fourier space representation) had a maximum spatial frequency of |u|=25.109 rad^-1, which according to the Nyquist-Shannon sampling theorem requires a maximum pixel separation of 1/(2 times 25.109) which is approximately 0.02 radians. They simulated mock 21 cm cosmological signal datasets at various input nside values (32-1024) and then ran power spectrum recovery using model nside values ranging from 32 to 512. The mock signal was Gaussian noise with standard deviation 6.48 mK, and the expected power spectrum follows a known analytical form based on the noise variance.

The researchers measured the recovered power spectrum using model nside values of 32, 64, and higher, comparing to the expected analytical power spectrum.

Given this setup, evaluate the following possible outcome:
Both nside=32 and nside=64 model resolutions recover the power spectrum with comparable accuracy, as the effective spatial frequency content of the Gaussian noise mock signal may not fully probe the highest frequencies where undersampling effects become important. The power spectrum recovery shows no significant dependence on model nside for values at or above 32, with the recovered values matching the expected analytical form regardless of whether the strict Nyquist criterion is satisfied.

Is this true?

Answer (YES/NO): NO